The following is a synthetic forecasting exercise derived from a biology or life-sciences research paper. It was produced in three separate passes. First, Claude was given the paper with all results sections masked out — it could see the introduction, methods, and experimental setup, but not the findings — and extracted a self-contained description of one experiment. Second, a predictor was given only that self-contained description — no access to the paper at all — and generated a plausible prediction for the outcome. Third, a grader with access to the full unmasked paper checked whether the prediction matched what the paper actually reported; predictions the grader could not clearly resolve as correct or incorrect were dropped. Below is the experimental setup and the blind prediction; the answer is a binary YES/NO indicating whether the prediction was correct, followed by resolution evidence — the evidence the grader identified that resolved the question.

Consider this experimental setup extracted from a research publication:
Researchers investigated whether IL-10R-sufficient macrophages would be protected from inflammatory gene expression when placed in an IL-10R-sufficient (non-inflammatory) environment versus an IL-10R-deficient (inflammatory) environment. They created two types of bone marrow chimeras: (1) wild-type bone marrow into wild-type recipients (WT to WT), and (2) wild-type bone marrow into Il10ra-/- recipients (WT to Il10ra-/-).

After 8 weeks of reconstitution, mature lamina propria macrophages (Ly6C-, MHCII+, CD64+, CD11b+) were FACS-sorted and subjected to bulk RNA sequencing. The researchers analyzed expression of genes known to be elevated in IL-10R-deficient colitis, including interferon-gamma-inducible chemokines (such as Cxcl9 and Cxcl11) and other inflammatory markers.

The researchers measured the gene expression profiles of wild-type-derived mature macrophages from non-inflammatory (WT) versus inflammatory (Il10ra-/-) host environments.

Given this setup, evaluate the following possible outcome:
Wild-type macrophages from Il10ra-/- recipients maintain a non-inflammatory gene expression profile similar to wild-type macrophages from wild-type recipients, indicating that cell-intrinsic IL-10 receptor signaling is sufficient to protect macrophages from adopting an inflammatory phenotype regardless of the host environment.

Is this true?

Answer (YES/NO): NO